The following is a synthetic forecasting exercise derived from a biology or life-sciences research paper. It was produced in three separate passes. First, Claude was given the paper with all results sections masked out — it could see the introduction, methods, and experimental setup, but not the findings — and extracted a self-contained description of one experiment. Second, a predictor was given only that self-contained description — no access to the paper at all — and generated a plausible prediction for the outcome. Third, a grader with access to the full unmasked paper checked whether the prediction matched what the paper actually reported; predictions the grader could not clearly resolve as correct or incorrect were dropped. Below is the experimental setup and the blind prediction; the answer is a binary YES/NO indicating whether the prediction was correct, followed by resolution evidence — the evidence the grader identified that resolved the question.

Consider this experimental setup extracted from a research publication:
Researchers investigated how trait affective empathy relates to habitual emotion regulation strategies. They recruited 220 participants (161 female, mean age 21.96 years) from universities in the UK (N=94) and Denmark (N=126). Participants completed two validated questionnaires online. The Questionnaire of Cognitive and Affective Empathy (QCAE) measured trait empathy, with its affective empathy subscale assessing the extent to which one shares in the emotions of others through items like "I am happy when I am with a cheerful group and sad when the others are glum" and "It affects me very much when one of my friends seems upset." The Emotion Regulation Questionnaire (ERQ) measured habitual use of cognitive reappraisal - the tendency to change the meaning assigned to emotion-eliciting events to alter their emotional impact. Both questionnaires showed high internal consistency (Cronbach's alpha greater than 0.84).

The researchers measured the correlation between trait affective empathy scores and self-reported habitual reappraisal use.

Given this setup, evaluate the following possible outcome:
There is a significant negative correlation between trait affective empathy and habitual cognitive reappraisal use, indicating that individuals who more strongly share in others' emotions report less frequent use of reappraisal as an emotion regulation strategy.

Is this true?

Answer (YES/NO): NO